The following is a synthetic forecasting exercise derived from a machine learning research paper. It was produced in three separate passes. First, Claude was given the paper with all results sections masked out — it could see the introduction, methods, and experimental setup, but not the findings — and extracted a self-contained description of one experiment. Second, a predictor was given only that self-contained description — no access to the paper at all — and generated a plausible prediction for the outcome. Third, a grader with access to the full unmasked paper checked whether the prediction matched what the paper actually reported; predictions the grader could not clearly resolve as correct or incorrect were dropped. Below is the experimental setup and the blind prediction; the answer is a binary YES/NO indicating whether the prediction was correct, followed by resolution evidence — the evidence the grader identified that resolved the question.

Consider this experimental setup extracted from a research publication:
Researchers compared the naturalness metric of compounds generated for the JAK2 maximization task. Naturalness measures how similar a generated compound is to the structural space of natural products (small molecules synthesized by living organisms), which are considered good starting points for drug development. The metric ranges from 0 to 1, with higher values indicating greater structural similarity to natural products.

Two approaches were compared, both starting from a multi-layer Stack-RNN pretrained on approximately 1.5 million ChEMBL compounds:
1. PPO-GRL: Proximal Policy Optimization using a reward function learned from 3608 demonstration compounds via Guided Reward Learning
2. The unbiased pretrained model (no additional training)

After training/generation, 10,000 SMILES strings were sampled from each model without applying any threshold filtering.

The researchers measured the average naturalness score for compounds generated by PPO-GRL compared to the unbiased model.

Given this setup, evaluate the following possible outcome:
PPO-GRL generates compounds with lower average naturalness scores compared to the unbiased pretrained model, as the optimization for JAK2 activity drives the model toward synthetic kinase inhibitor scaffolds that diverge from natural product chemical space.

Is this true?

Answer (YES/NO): NO